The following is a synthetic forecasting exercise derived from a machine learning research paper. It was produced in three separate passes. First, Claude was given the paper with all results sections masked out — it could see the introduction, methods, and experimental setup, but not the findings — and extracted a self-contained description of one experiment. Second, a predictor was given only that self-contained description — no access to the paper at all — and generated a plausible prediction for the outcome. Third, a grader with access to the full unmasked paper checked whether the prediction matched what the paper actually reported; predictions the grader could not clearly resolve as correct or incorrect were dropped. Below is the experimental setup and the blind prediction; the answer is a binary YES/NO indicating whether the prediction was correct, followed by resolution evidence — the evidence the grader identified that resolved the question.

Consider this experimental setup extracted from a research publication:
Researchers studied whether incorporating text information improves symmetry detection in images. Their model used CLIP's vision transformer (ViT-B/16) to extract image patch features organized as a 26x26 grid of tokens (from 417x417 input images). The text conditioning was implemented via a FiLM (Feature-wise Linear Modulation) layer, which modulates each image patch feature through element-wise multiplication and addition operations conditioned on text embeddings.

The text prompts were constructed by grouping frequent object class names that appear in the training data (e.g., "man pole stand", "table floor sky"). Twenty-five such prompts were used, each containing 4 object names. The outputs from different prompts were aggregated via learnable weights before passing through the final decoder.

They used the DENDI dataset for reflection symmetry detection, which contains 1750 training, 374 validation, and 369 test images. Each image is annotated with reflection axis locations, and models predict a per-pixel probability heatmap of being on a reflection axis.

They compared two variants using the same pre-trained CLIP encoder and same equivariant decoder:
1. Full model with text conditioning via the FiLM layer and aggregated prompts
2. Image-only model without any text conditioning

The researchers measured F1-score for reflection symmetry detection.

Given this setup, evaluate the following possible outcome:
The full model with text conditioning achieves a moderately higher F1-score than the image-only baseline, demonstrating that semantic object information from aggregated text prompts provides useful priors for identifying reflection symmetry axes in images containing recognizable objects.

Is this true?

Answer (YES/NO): YES